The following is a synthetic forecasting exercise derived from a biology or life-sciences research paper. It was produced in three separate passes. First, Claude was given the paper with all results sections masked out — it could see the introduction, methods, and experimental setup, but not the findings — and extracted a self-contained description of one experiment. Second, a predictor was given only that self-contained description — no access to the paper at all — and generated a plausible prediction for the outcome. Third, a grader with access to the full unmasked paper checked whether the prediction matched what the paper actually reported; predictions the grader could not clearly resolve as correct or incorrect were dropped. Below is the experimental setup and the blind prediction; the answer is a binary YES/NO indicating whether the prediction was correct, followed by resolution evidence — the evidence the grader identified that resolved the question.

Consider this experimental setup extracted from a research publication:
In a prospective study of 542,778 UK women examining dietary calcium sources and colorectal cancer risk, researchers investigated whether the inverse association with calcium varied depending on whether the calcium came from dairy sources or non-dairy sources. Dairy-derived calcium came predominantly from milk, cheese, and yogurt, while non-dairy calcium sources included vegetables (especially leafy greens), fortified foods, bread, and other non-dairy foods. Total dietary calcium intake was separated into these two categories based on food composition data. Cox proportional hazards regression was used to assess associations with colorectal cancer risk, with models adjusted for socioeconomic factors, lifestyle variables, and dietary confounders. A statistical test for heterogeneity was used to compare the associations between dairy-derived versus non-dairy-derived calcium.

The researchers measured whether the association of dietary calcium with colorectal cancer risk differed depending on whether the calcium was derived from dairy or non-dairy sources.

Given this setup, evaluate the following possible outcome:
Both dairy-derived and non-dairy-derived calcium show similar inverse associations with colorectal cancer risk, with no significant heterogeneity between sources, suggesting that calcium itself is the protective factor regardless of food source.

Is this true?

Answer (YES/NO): YES